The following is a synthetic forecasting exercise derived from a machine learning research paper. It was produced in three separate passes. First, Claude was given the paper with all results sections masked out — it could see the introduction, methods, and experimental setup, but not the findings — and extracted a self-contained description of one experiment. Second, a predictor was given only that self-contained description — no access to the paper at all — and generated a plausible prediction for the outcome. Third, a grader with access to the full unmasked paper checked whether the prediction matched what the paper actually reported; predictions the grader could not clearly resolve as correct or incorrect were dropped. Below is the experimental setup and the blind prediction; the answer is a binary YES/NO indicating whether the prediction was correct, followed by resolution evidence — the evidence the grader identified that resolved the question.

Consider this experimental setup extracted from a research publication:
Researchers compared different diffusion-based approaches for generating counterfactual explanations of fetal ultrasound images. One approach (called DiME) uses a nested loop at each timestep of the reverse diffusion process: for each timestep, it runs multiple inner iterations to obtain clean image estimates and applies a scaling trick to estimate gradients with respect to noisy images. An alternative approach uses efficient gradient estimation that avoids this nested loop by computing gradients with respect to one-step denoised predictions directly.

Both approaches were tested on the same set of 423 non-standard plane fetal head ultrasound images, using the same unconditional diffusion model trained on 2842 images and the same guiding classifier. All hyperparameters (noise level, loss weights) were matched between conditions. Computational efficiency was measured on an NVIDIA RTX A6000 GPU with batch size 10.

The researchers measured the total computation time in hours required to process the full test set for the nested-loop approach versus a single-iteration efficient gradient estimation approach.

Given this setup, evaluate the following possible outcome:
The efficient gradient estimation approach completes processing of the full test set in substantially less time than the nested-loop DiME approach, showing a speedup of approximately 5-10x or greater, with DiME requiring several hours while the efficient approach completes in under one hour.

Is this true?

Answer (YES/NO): NO